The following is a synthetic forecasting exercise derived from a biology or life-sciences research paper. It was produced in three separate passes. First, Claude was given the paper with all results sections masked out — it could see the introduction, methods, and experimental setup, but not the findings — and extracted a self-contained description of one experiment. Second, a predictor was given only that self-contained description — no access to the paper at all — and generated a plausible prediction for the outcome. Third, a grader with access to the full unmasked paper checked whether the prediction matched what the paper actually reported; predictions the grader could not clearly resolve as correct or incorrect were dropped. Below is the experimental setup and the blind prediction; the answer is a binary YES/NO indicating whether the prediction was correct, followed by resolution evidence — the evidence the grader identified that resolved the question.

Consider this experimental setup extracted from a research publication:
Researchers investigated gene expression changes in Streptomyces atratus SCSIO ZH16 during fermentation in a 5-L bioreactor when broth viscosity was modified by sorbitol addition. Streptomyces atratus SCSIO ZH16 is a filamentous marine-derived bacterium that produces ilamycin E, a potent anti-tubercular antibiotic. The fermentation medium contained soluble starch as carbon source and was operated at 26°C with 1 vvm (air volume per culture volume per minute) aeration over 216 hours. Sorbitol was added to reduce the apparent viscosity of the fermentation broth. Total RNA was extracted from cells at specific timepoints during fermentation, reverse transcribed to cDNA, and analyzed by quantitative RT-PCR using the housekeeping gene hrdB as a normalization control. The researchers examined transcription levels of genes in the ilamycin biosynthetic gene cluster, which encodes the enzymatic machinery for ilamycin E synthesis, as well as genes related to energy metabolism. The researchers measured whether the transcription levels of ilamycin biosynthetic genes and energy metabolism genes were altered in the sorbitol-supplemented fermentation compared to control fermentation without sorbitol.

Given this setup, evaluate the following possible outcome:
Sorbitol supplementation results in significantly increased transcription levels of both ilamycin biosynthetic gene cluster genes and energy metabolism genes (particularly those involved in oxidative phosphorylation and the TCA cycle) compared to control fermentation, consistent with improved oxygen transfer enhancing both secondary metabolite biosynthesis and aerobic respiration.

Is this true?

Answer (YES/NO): NO